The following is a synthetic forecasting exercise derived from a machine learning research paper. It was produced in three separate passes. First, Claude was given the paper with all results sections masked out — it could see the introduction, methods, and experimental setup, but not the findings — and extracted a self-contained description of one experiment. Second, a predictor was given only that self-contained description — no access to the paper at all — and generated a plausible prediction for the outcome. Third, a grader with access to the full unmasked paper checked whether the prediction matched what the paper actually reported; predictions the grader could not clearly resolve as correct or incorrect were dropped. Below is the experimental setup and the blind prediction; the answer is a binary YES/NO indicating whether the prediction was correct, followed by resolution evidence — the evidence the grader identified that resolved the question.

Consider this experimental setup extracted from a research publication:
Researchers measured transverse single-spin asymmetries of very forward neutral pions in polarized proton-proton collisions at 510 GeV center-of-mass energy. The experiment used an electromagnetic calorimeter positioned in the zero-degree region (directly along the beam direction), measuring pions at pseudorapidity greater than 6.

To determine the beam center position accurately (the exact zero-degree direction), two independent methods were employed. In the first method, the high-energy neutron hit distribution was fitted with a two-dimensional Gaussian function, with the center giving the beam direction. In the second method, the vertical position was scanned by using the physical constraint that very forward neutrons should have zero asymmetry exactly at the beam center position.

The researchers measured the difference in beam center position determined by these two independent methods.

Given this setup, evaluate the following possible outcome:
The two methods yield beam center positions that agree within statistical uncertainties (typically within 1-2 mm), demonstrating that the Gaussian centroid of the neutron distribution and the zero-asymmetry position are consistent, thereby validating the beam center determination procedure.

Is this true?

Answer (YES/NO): NO